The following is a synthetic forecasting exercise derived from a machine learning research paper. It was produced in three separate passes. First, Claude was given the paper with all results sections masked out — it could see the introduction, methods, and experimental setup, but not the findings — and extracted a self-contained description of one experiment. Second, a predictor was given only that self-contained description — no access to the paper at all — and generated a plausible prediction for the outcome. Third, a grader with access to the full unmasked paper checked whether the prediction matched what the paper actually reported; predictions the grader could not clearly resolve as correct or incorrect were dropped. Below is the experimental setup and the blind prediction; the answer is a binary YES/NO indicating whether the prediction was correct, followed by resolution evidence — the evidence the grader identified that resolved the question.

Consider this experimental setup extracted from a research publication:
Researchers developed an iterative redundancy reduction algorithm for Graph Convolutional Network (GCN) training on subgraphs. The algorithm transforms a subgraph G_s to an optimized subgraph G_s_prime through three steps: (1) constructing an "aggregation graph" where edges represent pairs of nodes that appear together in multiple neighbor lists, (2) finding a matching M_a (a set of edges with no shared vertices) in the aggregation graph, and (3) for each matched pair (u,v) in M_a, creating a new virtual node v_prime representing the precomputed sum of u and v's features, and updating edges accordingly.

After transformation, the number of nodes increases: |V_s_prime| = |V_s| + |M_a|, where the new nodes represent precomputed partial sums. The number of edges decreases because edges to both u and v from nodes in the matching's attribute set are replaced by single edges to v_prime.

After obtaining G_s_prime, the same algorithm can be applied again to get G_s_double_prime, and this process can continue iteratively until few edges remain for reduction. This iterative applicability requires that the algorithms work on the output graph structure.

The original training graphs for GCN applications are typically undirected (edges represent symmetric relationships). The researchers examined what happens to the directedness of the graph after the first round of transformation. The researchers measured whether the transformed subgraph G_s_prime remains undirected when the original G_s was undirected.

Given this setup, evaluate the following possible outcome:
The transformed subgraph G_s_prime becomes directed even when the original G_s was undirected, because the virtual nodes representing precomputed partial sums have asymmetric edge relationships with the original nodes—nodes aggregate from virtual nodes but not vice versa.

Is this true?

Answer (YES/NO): YES